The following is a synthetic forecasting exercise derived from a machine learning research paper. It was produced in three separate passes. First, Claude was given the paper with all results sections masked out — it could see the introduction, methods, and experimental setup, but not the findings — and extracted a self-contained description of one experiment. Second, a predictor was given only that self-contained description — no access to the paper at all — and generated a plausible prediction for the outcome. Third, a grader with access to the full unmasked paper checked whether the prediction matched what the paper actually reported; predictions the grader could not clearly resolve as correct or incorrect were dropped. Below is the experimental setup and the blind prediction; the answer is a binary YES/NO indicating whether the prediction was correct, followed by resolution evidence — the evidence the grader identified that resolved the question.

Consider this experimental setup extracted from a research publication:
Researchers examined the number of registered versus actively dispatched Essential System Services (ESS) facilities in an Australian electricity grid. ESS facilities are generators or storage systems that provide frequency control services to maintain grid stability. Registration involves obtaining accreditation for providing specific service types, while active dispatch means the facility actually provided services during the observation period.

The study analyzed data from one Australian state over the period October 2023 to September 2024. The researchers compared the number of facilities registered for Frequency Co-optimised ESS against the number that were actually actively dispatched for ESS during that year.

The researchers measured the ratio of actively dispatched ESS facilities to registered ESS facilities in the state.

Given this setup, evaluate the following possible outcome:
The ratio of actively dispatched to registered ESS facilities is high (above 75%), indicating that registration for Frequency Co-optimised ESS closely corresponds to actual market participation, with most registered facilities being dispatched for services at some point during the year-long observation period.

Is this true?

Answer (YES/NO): NO